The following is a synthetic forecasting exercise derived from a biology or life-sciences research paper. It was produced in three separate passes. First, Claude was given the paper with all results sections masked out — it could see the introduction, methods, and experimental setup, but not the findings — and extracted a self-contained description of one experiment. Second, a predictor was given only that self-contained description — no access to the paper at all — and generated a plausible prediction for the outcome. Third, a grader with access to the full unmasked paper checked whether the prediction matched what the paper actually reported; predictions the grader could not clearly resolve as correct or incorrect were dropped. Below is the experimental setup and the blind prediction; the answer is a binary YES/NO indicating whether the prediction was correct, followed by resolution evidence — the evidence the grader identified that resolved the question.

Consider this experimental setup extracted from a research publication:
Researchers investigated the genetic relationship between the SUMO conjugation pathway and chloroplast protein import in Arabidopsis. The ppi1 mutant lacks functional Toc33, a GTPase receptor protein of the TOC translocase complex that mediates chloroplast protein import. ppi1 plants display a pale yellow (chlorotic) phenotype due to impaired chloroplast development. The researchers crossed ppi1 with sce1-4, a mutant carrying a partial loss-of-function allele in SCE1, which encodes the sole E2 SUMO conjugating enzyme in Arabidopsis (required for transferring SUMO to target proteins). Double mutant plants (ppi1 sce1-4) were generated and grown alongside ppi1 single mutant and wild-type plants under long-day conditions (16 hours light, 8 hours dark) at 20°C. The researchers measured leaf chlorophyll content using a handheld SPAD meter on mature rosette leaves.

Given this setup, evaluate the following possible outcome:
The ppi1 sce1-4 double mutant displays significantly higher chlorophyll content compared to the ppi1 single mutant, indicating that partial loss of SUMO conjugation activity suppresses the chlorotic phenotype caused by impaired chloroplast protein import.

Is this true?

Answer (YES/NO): YES